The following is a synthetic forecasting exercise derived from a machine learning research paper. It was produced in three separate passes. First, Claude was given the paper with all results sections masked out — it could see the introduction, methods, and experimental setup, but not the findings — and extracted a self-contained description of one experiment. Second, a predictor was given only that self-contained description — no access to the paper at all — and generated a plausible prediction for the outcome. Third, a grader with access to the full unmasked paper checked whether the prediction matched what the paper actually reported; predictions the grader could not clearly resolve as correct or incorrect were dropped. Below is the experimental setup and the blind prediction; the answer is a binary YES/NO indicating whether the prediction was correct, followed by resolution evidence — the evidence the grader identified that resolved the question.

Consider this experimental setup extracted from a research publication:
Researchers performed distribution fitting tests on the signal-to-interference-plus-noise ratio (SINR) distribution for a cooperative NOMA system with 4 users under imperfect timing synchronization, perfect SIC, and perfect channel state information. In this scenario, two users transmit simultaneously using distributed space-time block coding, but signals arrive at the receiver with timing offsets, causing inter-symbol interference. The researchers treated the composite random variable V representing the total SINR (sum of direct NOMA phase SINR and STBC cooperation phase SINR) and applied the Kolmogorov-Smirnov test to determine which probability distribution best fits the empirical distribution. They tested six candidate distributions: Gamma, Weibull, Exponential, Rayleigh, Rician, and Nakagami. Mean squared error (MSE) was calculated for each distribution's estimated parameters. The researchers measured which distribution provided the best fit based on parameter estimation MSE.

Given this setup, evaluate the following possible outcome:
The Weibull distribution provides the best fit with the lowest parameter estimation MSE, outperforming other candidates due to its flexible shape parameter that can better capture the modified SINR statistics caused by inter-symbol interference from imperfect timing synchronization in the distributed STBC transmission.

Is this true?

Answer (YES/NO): NO